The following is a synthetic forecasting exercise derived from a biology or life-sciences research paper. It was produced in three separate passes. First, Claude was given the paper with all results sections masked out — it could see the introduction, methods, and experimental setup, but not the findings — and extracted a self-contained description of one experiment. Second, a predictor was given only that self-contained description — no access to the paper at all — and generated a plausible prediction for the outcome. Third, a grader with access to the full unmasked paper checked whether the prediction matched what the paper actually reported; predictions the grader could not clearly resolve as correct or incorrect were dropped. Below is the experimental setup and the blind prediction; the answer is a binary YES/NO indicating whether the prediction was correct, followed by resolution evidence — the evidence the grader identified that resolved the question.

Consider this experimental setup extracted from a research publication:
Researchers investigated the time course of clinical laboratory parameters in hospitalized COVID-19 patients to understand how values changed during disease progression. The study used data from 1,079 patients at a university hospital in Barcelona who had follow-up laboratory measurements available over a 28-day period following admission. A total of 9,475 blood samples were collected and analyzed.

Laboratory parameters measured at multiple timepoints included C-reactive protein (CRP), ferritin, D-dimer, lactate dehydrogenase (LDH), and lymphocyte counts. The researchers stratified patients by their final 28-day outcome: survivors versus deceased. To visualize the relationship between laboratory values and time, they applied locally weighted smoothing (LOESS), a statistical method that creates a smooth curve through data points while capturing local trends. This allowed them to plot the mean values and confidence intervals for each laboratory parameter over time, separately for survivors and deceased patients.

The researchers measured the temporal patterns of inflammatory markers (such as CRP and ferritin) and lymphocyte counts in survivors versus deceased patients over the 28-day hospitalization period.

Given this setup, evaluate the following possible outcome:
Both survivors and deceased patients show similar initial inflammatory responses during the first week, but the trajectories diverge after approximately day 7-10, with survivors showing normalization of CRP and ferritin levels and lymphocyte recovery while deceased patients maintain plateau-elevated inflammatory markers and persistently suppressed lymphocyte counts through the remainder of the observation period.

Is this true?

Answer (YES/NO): NO